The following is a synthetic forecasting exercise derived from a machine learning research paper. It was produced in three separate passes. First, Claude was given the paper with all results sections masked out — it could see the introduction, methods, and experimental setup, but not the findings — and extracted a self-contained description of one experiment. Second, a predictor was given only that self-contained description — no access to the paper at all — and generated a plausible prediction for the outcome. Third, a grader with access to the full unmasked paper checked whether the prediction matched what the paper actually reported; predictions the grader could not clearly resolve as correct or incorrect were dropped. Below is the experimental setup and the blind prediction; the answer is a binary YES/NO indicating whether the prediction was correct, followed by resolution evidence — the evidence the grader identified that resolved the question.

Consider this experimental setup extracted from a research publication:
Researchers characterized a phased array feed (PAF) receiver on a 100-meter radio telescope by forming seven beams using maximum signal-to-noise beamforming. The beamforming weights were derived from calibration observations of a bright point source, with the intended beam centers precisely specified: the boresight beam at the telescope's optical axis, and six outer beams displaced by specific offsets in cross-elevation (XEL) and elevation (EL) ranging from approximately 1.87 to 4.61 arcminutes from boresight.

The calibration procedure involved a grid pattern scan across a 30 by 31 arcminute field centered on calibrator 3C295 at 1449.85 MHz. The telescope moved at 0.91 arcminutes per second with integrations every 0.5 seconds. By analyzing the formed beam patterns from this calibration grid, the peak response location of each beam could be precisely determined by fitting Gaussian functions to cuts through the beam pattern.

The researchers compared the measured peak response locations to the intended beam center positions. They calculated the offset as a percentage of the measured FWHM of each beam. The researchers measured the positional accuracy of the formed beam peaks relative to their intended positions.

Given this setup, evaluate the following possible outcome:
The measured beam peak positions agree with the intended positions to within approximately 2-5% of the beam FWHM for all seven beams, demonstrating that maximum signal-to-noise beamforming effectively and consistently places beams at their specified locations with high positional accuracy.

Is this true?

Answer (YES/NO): NO